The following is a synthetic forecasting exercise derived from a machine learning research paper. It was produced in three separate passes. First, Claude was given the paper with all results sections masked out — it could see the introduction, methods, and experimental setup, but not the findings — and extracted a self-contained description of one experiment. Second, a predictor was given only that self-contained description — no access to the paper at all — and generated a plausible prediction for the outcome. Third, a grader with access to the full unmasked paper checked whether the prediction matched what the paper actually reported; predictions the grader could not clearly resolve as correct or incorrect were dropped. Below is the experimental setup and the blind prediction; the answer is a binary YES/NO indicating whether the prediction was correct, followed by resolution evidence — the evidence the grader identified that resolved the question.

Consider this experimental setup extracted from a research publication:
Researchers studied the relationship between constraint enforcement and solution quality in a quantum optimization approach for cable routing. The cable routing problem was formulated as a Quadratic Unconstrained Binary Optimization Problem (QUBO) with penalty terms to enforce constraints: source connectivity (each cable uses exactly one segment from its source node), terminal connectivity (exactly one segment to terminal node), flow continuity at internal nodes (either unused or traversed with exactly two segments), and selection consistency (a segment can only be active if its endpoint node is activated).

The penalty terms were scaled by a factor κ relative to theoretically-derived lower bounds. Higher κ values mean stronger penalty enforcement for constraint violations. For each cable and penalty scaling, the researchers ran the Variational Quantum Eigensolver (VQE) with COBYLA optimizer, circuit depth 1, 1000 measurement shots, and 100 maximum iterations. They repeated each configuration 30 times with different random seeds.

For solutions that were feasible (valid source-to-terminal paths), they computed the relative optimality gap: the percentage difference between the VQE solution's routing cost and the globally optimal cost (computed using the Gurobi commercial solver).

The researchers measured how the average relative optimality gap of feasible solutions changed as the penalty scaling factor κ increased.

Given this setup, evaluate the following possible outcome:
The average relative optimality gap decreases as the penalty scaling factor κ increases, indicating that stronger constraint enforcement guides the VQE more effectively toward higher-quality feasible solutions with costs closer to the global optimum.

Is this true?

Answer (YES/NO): NO